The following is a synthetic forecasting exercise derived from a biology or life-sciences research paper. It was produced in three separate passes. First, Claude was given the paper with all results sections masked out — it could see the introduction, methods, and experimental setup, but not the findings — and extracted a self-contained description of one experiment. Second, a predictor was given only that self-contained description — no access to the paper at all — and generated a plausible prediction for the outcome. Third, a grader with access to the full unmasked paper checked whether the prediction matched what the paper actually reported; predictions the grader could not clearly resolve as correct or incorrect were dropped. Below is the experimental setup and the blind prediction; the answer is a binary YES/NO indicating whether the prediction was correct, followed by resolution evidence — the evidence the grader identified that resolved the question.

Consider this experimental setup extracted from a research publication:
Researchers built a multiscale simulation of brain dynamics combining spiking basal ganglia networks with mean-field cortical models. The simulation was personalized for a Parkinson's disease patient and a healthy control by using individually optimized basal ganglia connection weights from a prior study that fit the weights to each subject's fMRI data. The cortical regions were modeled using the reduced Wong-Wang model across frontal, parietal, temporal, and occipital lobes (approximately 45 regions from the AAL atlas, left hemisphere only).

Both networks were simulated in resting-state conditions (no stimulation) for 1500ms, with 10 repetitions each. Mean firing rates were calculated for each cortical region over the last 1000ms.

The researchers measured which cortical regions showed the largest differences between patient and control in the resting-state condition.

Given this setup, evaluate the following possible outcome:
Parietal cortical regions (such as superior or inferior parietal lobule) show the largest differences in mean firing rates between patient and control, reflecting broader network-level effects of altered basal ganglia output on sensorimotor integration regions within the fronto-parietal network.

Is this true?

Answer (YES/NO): NO